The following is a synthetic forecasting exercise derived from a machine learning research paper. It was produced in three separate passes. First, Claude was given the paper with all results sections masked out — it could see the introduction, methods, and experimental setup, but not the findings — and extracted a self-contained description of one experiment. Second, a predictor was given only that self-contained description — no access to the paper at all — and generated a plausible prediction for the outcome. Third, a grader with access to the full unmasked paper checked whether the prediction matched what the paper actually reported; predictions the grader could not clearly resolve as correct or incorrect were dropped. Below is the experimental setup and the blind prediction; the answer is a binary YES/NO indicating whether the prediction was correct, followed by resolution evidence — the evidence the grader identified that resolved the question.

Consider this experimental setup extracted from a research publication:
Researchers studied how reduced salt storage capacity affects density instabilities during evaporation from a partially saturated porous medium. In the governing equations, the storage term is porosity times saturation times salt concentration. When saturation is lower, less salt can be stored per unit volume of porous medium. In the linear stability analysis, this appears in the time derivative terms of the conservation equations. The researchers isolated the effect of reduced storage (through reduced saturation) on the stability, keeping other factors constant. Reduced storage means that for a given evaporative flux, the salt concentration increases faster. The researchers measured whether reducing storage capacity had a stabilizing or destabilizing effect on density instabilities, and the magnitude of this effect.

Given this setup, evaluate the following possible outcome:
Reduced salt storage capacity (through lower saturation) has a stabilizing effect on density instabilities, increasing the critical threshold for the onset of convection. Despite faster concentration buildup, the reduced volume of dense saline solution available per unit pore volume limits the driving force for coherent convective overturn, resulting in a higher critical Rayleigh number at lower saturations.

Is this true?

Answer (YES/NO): NO